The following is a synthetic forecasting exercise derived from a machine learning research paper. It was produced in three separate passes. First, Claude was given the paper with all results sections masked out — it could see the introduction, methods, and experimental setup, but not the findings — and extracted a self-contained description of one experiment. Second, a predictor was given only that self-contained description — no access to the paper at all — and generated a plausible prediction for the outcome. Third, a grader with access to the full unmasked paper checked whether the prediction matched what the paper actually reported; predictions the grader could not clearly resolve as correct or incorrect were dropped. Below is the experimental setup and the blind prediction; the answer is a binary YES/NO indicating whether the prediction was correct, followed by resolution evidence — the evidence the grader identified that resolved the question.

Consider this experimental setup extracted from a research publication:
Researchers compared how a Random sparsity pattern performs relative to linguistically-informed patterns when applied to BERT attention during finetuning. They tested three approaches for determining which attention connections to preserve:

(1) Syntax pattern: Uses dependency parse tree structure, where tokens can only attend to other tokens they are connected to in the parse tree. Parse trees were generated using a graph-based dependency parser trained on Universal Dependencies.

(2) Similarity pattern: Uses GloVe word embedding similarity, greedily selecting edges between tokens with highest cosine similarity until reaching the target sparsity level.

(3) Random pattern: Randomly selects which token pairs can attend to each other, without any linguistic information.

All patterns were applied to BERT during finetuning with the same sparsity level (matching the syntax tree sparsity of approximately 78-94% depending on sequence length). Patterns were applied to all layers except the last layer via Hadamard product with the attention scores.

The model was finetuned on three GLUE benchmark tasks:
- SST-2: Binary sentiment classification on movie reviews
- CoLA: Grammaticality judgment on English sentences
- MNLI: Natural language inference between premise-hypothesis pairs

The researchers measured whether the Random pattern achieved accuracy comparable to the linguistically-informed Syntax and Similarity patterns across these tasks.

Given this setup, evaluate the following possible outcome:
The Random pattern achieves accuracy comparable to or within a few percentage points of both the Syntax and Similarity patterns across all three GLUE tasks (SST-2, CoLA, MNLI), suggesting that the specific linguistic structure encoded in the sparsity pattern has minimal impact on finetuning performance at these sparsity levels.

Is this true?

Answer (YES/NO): NO